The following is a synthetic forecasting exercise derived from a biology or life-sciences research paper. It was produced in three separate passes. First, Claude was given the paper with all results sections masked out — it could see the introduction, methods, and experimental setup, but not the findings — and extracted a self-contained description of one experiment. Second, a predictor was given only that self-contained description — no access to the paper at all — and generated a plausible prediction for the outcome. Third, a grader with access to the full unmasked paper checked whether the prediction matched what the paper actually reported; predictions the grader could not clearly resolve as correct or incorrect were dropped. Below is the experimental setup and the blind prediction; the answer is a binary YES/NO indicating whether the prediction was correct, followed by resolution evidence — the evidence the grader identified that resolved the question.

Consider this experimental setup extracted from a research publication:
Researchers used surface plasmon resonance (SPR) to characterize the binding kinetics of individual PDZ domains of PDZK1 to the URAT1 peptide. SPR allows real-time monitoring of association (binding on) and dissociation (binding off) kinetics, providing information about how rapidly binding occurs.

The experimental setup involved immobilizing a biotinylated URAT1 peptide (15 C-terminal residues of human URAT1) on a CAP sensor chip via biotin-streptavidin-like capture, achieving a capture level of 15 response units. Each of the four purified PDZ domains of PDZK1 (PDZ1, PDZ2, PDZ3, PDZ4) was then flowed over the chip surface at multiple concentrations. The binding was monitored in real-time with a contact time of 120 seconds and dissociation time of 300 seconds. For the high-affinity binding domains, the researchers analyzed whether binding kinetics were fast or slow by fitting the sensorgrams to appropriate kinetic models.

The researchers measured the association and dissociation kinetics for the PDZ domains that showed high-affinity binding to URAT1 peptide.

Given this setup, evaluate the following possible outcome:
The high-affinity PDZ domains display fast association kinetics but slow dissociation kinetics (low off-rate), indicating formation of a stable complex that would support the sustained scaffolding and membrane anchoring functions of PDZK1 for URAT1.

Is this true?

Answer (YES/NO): NO